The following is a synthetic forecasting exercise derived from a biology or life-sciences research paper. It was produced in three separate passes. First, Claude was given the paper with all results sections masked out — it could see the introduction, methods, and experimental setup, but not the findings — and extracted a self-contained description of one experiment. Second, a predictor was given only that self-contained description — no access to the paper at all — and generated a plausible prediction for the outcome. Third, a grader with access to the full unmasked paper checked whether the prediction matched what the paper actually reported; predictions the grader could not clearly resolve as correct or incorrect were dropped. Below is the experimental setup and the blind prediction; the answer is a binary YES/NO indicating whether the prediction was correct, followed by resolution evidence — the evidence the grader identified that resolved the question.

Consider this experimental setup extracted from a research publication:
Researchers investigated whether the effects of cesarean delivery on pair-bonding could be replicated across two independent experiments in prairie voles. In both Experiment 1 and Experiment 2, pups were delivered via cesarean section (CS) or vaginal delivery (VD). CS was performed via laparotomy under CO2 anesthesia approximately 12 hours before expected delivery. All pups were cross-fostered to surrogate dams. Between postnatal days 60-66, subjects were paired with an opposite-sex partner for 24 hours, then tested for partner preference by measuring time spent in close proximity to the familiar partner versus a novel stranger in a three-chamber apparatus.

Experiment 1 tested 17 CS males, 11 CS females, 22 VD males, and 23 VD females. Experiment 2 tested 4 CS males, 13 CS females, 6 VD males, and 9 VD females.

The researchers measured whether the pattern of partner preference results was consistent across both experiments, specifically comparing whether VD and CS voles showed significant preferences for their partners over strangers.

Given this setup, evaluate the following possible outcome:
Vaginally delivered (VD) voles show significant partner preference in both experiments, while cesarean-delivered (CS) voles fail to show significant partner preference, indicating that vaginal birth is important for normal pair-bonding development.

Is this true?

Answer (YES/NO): YES